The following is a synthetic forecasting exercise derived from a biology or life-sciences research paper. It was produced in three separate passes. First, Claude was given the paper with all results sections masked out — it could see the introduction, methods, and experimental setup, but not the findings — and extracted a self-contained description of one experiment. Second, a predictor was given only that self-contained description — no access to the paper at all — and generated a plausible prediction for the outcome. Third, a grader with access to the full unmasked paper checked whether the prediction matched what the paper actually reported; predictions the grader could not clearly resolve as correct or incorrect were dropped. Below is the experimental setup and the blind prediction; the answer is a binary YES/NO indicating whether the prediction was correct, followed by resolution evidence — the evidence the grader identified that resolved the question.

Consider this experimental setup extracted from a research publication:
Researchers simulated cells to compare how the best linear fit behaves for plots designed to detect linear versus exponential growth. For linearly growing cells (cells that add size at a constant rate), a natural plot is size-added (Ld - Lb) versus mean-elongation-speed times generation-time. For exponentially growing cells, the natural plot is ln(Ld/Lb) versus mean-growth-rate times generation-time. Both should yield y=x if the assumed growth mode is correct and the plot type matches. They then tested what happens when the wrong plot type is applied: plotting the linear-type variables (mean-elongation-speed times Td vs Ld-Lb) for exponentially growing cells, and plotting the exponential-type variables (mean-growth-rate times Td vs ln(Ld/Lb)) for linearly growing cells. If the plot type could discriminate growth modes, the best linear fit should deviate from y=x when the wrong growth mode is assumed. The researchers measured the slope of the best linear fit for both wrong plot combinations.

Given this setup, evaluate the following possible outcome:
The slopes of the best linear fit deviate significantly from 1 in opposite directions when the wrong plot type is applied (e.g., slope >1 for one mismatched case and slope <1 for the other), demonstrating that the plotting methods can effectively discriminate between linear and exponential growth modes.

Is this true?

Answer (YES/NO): NO